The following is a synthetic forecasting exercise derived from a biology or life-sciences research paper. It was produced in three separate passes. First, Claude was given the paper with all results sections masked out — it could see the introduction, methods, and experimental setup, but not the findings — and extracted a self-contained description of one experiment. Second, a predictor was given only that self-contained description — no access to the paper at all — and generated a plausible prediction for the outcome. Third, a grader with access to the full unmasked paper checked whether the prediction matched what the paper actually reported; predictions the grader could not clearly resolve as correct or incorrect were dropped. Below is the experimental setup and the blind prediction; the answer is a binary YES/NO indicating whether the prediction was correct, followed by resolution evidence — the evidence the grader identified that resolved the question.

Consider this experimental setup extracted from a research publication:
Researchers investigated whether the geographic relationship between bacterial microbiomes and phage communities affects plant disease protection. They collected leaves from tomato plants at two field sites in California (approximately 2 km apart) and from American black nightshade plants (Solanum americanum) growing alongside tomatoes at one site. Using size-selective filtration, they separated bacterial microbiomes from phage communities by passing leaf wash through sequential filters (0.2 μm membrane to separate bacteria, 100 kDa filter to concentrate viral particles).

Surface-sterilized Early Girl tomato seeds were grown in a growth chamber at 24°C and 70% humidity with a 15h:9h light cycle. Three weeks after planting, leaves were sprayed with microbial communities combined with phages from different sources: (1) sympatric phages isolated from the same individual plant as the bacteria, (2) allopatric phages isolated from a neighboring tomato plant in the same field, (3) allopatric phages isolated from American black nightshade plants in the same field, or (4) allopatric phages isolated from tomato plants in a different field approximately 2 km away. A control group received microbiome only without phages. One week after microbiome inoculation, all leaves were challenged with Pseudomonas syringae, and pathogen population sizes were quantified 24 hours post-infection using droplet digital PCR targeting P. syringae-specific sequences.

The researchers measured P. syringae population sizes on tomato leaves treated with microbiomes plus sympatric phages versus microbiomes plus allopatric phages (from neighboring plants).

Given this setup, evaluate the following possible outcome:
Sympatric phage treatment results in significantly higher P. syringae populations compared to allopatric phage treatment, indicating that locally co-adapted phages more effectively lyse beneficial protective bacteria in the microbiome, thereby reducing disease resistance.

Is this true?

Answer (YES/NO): YES